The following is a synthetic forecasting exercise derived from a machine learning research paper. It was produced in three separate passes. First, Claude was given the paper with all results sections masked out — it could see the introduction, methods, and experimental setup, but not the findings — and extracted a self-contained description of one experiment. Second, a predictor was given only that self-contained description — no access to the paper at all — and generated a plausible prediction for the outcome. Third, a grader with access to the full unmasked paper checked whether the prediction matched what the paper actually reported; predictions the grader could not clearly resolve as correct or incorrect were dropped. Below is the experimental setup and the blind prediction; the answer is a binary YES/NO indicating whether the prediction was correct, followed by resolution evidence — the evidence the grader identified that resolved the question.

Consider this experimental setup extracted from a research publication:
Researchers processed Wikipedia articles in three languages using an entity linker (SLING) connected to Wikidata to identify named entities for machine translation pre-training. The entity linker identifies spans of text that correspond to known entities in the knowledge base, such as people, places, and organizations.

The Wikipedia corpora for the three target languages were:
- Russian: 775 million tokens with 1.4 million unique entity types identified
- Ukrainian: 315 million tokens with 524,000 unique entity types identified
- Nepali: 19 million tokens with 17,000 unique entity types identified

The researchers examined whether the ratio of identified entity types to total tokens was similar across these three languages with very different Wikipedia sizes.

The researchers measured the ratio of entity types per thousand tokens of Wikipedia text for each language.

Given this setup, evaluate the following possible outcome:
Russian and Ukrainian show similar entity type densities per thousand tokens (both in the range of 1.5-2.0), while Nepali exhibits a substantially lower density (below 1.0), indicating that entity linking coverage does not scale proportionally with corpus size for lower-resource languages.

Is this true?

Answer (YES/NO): YES